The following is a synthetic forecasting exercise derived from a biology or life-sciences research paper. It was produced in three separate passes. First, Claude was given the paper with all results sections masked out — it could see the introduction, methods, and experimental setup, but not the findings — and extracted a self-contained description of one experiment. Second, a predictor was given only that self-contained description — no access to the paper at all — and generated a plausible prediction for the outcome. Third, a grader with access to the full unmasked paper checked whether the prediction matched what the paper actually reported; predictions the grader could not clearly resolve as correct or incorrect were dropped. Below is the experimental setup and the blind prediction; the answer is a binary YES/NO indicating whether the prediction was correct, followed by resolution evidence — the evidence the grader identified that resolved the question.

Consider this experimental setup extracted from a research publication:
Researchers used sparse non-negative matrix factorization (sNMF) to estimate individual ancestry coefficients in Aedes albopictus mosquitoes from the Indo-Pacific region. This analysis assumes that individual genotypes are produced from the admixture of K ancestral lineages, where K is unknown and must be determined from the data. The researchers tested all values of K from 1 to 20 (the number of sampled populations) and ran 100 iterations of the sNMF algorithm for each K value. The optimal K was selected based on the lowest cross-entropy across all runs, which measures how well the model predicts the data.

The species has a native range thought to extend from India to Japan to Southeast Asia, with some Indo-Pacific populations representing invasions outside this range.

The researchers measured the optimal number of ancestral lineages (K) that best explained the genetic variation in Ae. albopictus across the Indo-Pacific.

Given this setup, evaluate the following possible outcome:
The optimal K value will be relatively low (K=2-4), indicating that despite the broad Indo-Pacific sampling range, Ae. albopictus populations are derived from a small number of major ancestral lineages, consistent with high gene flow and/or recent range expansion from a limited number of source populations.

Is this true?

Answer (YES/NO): NO